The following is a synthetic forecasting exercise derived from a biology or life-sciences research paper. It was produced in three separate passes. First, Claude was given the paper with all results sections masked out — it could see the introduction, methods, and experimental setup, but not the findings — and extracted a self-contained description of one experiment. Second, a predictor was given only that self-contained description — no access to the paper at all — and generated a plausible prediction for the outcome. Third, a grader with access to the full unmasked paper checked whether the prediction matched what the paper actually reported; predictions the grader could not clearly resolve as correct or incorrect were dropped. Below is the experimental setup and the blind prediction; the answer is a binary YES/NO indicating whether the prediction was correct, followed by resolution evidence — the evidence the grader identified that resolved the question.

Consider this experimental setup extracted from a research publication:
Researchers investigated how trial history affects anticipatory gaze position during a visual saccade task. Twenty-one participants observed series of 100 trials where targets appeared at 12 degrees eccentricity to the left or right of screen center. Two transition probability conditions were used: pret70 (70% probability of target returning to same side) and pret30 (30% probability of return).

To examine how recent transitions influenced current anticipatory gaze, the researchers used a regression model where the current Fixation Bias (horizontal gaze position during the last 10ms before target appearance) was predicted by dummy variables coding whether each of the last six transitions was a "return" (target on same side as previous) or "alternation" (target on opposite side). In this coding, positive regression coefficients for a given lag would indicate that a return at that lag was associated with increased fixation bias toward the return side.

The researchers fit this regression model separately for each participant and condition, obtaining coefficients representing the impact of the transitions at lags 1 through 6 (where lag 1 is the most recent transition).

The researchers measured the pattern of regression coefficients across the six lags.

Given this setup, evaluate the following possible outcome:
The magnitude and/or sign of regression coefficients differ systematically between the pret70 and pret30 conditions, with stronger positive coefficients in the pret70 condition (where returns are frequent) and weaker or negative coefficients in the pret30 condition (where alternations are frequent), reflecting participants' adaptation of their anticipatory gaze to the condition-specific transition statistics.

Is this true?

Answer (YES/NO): YES